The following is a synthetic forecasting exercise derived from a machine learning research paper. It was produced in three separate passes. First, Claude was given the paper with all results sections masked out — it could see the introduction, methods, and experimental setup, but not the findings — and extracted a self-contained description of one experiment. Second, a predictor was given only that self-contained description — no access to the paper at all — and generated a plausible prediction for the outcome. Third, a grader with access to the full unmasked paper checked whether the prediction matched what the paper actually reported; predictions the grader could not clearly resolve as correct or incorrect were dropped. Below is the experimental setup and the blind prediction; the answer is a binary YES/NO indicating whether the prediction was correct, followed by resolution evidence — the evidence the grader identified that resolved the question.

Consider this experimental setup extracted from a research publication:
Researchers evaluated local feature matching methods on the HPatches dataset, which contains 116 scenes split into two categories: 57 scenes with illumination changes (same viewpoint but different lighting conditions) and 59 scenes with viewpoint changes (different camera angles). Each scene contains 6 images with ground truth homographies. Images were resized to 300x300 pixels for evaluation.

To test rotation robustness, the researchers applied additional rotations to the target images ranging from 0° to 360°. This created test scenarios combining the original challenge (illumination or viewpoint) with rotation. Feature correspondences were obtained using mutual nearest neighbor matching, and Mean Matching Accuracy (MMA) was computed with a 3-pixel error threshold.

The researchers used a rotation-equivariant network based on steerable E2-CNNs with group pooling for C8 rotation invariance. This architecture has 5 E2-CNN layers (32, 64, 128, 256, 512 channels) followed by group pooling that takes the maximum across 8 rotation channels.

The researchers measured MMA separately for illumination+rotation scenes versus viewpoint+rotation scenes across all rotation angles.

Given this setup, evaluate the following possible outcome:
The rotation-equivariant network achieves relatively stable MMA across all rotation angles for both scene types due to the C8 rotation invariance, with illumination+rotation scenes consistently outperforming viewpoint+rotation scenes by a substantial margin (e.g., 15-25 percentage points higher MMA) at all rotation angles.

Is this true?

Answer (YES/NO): NO